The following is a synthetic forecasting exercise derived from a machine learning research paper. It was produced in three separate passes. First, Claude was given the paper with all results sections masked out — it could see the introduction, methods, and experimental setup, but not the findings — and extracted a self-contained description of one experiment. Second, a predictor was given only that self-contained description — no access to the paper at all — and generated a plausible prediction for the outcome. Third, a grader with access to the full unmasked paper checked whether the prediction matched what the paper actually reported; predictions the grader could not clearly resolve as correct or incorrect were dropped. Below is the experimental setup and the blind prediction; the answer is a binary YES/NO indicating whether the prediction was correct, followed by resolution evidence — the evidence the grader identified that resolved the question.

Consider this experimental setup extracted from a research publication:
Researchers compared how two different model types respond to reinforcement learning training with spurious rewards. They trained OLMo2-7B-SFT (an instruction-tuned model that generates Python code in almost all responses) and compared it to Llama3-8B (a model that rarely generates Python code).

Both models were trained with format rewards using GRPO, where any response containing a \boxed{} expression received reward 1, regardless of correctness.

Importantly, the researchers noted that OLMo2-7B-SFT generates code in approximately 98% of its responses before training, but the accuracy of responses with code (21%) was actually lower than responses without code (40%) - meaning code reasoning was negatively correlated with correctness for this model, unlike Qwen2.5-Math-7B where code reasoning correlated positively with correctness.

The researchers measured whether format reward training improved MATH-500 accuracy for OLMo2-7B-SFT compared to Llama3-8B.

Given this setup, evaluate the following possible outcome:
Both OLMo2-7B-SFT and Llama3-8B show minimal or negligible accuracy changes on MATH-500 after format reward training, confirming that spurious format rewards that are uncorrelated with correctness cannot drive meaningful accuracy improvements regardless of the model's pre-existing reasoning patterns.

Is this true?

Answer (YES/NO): NO